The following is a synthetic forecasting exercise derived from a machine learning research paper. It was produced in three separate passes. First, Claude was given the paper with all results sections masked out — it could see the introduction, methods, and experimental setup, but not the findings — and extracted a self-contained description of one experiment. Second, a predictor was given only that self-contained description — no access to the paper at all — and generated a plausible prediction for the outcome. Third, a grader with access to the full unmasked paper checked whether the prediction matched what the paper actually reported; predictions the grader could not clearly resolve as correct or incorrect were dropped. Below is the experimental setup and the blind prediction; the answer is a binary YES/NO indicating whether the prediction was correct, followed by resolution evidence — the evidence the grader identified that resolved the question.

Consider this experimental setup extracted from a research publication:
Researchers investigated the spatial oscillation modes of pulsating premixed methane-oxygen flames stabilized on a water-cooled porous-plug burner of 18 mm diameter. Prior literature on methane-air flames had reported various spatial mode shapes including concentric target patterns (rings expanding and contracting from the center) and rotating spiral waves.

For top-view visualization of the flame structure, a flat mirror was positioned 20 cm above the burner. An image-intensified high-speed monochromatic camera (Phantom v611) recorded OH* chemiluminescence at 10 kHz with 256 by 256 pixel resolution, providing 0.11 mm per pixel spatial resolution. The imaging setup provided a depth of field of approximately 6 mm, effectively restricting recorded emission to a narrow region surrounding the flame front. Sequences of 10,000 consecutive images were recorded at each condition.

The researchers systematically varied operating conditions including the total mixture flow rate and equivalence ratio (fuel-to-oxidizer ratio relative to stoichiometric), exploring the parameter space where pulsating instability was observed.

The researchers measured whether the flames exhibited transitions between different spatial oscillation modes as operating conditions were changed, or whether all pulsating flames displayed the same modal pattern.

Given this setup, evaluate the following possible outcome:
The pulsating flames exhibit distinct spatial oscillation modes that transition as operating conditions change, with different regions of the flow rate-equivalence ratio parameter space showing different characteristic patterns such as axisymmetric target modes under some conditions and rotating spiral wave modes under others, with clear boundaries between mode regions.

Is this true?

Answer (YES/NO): NO